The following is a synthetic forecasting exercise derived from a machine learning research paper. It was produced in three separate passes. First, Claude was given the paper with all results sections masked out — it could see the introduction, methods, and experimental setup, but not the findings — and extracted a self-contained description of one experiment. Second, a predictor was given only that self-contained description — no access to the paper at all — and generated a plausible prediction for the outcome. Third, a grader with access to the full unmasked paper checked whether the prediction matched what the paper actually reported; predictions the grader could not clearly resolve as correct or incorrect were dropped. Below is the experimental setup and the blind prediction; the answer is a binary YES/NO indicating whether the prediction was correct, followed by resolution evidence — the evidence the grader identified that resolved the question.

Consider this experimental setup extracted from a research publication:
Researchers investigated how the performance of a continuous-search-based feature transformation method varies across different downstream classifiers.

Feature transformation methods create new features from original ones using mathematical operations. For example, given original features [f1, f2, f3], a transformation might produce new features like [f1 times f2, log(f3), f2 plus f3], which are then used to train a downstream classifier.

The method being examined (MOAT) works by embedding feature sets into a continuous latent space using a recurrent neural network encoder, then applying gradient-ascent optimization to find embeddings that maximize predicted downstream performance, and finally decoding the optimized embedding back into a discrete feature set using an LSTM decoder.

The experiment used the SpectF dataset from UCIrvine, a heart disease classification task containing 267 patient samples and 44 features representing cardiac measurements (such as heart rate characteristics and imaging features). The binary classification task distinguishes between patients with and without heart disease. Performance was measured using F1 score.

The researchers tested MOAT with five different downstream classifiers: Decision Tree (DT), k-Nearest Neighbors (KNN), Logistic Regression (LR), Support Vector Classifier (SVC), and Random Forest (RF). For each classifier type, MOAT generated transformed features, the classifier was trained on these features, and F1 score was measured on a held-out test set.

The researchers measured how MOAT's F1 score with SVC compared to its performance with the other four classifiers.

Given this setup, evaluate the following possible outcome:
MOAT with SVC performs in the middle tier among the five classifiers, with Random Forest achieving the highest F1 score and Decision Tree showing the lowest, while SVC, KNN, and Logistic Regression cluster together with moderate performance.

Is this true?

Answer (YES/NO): NO